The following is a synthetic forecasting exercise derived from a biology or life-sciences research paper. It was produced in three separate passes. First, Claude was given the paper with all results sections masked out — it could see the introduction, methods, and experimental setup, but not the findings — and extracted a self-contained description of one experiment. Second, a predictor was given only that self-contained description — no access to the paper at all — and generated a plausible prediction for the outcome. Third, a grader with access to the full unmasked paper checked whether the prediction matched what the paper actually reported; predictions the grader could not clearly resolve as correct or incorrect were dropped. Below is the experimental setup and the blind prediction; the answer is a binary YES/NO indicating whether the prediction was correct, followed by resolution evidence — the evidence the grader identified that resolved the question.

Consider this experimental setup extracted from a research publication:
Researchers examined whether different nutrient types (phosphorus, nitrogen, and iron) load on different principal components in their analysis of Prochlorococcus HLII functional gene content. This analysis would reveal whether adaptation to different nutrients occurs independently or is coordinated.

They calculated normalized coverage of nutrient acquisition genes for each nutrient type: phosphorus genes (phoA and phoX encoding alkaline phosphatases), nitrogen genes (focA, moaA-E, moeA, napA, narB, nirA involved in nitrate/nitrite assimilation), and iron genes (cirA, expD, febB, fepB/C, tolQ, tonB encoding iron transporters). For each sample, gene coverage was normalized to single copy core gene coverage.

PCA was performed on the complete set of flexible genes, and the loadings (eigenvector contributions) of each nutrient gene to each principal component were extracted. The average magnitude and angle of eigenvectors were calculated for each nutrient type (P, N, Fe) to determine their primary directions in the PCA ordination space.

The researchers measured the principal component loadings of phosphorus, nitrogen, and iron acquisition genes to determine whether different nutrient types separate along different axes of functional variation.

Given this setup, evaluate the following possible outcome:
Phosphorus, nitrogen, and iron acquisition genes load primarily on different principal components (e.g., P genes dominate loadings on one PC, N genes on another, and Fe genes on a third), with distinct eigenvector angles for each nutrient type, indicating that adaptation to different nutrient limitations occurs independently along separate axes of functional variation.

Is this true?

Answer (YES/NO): NO